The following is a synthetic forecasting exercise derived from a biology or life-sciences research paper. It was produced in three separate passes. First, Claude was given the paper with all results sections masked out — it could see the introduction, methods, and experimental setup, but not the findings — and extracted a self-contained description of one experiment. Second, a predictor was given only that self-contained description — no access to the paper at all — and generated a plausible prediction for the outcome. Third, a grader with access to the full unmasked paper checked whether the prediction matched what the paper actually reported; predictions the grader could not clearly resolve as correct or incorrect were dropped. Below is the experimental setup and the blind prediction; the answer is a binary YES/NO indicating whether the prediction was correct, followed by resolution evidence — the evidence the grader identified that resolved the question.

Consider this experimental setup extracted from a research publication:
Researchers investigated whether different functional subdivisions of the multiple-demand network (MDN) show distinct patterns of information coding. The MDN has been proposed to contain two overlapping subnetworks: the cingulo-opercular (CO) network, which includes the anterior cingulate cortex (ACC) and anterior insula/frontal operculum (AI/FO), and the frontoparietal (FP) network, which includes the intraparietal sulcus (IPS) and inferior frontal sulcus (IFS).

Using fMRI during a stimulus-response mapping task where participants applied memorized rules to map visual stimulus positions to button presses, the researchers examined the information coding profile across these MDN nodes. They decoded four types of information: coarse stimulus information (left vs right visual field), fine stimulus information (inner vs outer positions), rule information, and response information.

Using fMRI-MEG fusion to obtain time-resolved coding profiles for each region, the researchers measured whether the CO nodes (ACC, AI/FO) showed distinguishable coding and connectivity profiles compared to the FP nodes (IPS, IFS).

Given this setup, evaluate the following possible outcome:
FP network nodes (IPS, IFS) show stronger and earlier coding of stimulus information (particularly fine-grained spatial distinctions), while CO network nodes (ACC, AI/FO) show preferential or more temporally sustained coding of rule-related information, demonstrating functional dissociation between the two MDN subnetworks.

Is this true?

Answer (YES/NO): NO